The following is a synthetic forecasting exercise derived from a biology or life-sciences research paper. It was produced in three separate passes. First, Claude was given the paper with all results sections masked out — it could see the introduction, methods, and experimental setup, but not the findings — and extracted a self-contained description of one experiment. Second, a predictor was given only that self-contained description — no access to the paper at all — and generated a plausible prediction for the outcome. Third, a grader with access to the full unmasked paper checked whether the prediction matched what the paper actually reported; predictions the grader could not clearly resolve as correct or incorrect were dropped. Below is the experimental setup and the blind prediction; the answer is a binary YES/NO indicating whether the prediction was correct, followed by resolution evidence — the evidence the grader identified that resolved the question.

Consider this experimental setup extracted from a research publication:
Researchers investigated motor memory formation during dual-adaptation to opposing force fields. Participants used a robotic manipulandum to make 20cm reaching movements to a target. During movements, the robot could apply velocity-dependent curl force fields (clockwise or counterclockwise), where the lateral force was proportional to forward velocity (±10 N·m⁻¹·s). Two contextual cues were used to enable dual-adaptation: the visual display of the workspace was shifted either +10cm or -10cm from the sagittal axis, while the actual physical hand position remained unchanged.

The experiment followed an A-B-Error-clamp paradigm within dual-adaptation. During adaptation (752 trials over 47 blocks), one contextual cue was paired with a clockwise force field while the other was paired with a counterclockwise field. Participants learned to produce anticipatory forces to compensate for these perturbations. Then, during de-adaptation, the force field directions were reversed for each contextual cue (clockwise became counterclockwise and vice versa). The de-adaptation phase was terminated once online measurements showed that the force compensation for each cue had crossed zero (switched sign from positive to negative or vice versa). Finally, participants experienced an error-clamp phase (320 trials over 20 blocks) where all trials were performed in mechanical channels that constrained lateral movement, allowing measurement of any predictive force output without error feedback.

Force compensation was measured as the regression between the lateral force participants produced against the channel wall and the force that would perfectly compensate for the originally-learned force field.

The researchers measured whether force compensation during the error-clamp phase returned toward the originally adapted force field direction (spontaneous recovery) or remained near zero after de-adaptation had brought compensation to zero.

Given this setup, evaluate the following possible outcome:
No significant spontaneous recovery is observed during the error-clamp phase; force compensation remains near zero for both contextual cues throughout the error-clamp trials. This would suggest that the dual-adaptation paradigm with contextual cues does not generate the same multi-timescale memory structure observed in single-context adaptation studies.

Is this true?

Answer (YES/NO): NO